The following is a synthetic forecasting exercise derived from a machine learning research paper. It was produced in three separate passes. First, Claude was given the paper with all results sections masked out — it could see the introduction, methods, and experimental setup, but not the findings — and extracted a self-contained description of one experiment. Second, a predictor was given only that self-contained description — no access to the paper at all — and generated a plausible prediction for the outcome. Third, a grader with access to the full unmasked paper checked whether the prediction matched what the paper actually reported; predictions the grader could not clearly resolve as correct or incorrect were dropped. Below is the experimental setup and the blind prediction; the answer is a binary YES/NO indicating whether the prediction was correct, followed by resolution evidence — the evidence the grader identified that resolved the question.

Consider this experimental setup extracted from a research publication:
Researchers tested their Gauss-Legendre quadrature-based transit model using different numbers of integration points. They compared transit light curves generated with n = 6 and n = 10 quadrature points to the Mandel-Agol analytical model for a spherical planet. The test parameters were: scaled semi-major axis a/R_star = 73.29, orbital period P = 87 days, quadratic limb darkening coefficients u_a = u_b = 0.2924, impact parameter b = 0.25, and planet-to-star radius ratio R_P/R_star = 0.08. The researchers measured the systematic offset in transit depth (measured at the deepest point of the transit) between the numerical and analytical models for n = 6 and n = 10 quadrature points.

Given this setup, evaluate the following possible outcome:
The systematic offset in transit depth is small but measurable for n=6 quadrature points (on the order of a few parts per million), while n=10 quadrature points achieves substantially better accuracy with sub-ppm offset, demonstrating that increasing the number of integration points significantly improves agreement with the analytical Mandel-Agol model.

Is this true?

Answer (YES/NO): NO